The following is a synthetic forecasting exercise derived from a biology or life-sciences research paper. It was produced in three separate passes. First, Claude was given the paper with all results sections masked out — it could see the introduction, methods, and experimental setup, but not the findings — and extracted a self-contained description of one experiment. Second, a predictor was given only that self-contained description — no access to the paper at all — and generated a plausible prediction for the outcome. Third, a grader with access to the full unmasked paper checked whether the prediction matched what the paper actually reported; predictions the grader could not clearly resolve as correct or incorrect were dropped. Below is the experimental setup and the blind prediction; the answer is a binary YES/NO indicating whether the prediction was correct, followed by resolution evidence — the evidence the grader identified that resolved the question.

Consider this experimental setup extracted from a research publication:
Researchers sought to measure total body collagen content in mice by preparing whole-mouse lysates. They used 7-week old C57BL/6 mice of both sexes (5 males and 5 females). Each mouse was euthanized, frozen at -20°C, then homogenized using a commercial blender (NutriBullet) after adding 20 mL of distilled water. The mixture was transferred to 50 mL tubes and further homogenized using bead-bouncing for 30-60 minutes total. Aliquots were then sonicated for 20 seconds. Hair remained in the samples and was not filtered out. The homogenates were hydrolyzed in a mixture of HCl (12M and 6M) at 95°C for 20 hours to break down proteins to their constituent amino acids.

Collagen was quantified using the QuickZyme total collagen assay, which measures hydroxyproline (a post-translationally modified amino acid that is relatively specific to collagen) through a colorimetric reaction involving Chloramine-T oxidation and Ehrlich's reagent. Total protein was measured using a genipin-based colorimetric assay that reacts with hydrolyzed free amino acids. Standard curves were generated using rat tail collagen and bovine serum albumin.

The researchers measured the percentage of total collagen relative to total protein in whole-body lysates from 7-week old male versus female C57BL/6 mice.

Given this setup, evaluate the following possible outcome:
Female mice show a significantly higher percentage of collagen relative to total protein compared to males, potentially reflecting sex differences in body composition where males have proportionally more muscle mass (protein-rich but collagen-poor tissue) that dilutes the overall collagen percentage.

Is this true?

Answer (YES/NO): NO